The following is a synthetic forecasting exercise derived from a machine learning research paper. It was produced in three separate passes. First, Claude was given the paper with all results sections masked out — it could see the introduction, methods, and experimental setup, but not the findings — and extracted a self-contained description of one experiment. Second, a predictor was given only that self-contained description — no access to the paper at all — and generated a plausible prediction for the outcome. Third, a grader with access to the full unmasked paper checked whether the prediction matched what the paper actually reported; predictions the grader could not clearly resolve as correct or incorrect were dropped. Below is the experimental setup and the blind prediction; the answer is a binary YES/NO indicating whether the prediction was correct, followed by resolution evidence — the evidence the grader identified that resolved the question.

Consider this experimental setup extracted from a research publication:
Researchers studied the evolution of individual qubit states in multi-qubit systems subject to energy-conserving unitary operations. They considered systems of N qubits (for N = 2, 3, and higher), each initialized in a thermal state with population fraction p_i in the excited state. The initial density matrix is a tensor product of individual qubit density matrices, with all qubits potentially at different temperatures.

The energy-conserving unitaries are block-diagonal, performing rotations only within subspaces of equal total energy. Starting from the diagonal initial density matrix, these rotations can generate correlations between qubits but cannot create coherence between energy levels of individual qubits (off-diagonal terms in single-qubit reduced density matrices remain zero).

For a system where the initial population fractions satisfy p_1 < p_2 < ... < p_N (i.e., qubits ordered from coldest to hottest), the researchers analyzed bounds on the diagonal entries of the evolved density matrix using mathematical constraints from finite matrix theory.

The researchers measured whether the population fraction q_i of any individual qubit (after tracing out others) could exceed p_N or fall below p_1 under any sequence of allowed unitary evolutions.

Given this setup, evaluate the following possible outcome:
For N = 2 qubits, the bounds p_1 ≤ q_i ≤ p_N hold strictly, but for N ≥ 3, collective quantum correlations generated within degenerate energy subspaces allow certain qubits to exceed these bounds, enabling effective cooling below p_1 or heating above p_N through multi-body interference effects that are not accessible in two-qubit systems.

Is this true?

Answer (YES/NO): NO